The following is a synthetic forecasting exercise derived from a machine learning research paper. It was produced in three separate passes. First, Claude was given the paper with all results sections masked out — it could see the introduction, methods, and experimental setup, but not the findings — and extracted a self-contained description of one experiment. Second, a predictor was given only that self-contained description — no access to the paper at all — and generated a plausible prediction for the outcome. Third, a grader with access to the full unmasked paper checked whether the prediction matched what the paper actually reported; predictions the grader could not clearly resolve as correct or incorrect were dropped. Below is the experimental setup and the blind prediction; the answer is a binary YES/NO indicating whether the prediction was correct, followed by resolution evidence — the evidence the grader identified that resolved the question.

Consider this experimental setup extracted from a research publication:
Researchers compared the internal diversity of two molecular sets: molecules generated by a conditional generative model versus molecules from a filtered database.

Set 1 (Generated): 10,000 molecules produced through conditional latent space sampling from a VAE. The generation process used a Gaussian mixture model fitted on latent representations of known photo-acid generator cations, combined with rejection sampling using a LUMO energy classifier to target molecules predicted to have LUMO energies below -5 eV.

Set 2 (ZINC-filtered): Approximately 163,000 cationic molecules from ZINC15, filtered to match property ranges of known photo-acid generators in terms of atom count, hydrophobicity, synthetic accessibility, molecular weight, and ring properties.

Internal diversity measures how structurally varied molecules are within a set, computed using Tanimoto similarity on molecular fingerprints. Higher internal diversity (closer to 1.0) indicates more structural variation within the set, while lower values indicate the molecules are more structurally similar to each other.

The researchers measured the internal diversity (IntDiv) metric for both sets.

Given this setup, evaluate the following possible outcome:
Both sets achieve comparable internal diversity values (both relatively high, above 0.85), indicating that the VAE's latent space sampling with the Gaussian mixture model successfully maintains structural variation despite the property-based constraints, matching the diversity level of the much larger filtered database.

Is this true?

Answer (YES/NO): NO